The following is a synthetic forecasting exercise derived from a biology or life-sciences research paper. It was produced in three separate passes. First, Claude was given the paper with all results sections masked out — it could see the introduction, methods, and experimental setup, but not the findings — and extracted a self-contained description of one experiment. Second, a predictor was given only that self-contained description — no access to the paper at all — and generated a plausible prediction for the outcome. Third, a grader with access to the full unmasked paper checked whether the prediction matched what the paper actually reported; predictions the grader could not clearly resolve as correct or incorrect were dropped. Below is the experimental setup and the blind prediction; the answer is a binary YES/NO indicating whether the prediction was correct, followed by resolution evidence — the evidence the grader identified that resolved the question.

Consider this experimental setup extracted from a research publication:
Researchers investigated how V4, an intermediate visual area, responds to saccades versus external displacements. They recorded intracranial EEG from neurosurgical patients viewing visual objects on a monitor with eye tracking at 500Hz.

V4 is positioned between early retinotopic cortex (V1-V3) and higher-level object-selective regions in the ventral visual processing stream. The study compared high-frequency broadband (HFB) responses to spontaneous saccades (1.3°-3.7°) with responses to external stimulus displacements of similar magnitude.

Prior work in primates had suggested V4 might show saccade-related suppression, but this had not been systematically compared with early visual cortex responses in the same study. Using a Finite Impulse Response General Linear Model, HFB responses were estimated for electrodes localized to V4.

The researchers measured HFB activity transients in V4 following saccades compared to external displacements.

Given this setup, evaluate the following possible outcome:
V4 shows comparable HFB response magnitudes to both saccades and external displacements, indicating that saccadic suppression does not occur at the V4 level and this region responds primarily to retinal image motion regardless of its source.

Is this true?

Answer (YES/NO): NO